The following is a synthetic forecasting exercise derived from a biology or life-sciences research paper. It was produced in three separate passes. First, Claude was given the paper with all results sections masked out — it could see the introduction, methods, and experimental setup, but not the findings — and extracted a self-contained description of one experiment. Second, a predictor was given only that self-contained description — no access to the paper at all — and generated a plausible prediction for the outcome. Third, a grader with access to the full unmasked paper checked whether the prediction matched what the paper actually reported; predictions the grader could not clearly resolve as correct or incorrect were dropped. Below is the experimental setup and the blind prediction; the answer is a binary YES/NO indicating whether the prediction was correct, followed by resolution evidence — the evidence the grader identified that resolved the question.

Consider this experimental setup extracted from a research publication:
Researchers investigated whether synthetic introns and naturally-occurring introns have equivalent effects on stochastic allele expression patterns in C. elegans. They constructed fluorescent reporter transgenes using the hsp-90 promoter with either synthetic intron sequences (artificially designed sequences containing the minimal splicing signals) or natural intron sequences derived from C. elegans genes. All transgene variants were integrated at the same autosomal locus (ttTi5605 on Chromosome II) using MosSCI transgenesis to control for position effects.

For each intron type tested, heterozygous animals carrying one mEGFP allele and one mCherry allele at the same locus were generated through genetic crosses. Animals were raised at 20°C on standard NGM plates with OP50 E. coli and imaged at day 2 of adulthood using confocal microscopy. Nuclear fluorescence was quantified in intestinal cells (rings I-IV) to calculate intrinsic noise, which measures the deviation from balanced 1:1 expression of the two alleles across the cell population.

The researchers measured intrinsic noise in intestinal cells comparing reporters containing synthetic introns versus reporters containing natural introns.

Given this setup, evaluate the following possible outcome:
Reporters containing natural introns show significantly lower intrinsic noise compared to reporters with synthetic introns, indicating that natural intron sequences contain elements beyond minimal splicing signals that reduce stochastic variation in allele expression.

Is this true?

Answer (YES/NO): NO